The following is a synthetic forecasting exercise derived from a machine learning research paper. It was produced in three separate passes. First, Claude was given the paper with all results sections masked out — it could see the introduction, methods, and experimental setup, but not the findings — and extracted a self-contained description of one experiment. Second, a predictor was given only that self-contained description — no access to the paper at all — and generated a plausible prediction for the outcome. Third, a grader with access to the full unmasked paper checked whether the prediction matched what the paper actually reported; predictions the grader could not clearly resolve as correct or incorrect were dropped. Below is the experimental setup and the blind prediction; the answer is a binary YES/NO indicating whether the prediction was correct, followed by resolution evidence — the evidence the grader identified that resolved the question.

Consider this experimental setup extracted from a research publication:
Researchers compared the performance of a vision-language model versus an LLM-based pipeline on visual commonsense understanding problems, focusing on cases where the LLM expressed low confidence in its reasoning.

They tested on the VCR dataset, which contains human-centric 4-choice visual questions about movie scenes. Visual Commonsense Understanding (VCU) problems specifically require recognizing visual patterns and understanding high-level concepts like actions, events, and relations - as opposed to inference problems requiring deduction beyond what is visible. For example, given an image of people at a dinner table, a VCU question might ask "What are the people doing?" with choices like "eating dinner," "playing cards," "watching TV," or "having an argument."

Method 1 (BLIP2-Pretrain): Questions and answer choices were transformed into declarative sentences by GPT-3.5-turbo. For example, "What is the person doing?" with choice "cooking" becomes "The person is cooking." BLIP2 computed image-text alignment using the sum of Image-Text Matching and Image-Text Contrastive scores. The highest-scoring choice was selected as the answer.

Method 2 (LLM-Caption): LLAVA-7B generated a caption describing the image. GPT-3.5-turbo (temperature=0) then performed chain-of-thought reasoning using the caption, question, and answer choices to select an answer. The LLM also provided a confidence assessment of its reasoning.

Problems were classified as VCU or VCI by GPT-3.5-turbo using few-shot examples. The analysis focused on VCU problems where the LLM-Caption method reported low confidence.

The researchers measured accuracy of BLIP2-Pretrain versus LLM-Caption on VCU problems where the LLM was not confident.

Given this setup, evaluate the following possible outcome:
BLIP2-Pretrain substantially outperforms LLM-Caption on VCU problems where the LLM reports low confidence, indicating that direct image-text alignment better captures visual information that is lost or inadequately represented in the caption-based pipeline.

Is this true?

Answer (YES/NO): YES